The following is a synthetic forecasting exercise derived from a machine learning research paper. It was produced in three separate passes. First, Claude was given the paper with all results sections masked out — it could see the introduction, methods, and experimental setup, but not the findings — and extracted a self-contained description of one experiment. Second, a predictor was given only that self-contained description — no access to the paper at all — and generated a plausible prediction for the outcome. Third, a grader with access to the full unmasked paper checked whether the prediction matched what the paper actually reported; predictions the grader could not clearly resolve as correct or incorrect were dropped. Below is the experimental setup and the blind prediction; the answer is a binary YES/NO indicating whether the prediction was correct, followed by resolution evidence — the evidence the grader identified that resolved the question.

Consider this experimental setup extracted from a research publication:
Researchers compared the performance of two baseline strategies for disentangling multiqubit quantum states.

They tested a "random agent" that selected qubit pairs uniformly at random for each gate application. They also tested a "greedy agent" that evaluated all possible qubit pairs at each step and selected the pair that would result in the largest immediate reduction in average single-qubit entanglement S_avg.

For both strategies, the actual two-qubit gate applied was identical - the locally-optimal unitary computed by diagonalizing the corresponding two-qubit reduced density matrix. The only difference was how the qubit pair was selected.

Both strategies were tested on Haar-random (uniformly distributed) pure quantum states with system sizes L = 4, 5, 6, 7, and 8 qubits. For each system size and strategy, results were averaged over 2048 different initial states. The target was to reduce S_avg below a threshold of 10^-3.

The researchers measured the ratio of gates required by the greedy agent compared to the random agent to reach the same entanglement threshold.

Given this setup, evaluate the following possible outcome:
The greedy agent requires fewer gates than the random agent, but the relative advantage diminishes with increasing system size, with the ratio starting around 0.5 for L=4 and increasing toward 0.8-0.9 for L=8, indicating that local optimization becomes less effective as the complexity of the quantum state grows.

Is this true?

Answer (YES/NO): NO